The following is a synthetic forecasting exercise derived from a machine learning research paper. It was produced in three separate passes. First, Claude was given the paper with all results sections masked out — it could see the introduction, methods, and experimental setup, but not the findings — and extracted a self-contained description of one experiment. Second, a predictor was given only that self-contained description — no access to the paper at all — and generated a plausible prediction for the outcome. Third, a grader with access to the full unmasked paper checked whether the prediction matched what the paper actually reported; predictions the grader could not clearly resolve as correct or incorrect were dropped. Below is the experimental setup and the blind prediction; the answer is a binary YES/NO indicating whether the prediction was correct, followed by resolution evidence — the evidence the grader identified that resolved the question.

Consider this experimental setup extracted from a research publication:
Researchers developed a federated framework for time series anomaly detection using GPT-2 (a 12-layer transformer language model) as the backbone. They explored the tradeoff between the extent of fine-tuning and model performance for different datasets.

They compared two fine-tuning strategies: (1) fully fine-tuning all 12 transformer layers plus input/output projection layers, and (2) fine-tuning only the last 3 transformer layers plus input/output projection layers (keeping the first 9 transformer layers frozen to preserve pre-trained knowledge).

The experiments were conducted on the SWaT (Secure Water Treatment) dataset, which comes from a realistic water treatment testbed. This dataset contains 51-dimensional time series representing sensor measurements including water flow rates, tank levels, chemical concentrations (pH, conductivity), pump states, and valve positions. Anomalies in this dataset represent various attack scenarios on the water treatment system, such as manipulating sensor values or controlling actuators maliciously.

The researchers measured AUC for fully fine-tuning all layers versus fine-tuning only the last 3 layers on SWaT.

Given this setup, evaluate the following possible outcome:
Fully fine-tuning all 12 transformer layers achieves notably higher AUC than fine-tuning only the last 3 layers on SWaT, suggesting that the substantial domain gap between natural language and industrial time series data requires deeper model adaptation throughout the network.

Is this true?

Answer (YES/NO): NO